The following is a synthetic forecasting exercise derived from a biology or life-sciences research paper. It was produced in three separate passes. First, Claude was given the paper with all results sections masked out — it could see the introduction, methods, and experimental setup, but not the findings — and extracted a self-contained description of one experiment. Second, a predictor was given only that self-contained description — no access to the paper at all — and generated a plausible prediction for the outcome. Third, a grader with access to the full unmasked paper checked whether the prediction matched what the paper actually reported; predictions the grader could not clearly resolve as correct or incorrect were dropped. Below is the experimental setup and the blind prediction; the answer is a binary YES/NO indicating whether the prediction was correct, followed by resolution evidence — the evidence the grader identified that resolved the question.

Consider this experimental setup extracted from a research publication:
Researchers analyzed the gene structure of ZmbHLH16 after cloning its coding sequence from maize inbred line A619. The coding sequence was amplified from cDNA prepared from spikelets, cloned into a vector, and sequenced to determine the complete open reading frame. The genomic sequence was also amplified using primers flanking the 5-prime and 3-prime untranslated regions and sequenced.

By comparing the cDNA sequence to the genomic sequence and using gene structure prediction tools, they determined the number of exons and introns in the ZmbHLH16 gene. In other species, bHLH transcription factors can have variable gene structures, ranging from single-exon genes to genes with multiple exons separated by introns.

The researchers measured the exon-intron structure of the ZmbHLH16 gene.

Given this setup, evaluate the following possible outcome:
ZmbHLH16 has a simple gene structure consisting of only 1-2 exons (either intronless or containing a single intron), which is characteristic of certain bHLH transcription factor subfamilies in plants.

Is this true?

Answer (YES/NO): NO